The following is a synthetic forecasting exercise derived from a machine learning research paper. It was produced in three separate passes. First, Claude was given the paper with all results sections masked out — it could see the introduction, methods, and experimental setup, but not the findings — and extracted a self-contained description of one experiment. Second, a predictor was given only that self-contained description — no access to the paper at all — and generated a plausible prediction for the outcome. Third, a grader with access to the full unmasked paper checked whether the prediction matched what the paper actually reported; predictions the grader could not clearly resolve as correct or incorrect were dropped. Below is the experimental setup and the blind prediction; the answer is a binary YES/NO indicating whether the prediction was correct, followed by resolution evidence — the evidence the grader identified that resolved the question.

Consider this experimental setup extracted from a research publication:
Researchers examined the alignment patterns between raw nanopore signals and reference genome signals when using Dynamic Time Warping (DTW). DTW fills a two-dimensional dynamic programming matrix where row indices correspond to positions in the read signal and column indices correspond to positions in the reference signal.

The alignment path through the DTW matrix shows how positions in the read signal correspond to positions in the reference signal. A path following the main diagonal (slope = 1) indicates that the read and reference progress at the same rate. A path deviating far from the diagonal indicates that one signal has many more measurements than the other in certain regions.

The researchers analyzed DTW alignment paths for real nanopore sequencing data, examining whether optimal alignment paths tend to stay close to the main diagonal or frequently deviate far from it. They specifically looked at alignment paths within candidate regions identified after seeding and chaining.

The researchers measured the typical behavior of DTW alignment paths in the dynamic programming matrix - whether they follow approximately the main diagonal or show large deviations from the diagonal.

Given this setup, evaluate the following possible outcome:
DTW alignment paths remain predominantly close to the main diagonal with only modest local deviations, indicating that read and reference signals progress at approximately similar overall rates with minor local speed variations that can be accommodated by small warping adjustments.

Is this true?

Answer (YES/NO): YES